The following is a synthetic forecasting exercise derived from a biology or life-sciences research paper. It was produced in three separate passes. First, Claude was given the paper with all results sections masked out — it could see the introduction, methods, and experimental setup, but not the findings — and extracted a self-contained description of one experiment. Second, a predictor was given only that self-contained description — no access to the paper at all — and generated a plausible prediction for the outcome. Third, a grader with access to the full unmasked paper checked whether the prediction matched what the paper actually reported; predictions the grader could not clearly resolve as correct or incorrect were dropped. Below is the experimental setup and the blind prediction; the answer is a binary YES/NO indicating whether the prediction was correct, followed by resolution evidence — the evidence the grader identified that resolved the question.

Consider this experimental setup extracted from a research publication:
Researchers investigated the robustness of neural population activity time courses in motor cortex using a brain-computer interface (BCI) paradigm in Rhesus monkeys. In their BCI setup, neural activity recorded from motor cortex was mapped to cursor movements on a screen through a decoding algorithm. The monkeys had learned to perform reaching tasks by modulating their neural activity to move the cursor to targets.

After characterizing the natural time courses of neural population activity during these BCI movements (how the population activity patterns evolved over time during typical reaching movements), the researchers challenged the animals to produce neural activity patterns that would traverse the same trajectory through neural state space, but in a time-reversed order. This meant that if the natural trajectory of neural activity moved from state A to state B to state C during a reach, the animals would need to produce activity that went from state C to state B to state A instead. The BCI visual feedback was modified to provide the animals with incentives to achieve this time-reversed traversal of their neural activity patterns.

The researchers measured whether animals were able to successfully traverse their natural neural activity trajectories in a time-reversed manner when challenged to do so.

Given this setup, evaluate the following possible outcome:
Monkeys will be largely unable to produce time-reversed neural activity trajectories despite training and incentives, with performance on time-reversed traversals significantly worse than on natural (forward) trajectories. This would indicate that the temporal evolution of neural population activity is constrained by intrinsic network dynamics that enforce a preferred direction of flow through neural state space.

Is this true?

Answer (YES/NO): YES